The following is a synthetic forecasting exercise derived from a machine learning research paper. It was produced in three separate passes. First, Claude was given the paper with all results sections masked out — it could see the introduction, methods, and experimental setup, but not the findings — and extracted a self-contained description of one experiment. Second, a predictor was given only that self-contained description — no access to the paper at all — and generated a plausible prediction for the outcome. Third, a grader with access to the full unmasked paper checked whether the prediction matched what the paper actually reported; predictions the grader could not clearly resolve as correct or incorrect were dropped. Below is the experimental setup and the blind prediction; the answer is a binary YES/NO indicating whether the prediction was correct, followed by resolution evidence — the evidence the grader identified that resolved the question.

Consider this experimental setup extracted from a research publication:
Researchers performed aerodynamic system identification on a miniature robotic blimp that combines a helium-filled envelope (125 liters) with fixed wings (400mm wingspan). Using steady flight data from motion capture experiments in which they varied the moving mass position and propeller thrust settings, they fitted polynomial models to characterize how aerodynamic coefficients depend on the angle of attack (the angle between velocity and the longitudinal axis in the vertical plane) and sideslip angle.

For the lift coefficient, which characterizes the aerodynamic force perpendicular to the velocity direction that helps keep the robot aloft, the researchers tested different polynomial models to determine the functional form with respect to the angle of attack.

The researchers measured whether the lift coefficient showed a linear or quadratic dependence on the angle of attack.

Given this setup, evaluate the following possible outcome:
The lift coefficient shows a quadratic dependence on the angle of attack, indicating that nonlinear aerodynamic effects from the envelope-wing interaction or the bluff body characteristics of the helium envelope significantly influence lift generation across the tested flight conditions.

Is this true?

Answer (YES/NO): NO